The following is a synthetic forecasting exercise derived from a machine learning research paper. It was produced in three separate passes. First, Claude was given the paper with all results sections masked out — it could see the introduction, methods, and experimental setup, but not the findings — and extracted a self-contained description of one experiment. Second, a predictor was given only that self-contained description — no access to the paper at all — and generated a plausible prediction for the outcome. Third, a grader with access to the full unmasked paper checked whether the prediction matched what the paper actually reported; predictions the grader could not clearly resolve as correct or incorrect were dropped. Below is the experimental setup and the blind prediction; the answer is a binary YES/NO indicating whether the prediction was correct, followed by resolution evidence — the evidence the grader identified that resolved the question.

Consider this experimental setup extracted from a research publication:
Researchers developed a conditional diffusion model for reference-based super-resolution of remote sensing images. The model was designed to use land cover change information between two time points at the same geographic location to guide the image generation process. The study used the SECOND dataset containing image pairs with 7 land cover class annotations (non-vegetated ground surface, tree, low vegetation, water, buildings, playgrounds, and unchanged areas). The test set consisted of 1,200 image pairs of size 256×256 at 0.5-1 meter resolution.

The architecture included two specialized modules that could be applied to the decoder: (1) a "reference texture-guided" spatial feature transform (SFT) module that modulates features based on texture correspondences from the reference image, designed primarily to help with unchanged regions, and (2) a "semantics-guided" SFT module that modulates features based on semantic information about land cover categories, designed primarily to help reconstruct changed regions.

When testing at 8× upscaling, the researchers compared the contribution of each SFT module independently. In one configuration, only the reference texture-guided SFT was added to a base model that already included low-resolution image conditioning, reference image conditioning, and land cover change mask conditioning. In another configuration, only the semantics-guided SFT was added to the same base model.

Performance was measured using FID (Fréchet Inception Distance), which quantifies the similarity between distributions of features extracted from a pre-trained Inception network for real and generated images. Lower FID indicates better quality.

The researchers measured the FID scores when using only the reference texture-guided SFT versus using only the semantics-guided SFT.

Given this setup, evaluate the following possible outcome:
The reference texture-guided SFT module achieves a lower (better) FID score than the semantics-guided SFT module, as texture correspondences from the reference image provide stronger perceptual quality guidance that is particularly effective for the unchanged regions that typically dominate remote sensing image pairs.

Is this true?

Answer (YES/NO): NO